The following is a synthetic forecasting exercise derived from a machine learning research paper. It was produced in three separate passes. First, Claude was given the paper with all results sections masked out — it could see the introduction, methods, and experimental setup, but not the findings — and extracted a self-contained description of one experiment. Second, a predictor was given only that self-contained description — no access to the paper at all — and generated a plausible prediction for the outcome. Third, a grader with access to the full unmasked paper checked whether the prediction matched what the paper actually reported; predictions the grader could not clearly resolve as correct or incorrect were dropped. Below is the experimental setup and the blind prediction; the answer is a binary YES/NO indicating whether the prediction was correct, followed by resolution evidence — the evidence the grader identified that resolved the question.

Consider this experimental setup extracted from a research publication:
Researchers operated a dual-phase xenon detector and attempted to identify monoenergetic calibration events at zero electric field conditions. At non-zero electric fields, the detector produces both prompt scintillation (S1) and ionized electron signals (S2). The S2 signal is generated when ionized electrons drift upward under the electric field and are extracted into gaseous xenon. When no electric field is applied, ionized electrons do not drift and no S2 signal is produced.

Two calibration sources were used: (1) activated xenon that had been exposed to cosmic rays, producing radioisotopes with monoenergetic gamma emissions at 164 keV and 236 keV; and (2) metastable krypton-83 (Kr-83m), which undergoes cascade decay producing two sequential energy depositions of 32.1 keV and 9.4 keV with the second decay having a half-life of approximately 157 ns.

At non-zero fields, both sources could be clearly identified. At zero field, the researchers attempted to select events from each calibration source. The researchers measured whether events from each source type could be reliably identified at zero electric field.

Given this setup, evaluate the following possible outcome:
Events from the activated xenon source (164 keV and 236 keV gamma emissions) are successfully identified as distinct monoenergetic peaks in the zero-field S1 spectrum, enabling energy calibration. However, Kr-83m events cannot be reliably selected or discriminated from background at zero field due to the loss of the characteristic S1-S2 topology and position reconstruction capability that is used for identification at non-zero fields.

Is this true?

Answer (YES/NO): NO